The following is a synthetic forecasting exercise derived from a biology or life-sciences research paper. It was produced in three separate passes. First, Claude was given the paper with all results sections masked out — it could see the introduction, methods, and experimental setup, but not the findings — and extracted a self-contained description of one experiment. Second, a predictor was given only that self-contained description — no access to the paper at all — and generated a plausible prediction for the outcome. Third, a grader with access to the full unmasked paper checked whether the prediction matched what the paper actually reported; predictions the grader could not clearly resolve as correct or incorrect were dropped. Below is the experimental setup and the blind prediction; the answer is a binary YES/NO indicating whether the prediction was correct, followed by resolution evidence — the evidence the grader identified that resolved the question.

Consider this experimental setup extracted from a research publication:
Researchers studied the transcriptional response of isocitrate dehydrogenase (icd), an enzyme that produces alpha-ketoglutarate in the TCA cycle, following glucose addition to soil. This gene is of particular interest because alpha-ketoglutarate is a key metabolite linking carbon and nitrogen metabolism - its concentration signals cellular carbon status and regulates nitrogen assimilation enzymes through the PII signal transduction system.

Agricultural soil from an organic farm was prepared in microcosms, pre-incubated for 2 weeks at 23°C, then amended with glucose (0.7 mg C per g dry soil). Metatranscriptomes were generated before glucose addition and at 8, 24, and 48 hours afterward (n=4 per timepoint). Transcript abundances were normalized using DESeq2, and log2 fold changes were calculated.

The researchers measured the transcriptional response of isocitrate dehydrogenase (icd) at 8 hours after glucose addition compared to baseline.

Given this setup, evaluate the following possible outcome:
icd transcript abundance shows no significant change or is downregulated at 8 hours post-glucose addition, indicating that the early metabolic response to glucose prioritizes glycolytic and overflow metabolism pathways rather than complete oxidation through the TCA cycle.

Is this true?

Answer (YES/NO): NO